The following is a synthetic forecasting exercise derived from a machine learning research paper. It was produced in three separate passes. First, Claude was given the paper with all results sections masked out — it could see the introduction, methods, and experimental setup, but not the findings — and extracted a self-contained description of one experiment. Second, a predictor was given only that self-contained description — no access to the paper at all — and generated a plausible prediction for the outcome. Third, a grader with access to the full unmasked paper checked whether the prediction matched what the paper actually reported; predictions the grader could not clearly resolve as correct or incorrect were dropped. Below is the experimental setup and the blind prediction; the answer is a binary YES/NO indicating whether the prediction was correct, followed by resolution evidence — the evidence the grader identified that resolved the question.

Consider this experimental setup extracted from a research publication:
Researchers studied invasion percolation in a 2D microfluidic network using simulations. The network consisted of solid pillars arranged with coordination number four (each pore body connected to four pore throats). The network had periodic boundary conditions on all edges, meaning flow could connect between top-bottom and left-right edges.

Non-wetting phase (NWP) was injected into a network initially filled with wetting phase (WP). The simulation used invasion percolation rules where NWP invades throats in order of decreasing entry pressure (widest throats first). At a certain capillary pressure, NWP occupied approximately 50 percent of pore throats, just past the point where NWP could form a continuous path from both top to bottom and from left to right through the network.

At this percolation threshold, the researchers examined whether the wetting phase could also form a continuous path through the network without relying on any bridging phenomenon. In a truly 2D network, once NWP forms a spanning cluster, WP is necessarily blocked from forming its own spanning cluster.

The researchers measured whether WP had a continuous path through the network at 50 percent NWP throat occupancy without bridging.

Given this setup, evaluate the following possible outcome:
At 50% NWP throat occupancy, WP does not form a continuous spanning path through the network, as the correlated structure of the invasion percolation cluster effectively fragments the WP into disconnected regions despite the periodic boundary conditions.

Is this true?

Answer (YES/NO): YES